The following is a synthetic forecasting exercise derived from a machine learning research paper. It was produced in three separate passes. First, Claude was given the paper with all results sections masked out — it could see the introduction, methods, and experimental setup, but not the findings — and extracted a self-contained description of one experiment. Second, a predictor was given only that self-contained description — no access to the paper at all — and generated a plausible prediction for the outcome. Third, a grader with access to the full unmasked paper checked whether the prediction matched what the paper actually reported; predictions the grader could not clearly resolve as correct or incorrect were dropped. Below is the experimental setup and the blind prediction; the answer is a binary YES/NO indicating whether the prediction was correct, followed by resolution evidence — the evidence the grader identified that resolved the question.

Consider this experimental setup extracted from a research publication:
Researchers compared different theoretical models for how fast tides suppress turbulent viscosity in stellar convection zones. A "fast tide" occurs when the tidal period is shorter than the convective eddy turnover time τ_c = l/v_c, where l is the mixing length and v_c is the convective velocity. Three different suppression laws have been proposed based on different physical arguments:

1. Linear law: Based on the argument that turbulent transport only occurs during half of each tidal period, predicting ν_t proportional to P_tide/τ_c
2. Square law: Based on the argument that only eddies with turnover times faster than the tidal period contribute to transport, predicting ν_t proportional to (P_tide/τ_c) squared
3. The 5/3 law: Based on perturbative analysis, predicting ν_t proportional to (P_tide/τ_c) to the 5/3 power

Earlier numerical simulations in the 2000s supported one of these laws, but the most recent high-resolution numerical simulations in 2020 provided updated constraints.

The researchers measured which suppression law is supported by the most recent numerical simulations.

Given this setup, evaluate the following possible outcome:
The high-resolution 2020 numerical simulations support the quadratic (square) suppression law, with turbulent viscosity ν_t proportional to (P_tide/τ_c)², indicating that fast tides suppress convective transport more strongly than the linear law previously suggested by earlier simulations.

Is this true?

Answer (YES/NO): YES